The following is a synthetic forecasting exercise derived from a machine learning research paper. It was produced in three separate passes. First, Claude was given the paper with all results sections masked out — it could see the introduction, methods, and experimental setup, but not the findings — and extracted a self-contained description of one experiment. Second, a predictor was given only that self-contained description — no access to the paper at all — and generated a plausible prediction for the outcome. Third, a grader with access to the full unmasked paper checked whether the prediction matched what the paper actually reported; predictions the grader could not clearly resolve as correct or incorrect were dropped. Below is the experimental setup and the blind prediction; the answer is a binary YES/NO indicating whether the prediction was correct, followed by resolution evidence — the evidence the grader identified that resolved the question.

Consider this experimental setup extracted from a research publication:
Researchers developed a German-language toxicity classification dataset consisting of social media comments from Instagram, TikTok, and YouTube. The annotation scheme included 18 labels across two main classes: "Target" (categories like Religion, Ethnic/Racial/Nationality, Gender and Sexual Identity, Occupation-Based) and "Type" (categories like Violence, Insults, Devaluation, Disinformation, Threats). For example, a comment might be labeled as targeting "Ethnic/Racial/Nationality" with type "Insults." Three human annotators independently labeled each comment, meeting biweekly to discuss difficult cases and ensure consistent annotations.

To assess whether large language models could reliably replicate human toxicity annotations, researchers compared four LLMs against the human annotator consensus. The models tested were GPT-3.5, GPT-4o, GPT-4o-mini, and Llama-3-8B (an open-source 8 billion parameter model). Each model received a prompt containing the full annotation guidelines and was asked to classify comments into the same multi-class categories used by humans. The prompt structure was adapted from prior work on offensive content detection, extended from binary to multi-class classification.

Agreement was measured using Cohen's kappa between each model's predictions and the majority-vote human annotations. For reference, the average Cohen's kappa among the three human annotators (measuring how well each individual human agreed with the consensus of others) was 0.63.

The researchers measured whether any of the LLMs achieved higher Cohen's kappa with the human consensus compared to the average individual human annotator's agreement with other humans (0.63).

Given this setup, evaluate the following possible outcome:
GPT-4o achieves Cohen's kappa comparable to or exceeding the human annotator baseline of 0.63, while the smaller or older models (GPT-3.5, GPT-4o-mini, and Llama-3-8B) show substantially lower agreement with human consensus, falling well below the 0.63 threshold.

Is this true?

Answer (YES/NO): NO